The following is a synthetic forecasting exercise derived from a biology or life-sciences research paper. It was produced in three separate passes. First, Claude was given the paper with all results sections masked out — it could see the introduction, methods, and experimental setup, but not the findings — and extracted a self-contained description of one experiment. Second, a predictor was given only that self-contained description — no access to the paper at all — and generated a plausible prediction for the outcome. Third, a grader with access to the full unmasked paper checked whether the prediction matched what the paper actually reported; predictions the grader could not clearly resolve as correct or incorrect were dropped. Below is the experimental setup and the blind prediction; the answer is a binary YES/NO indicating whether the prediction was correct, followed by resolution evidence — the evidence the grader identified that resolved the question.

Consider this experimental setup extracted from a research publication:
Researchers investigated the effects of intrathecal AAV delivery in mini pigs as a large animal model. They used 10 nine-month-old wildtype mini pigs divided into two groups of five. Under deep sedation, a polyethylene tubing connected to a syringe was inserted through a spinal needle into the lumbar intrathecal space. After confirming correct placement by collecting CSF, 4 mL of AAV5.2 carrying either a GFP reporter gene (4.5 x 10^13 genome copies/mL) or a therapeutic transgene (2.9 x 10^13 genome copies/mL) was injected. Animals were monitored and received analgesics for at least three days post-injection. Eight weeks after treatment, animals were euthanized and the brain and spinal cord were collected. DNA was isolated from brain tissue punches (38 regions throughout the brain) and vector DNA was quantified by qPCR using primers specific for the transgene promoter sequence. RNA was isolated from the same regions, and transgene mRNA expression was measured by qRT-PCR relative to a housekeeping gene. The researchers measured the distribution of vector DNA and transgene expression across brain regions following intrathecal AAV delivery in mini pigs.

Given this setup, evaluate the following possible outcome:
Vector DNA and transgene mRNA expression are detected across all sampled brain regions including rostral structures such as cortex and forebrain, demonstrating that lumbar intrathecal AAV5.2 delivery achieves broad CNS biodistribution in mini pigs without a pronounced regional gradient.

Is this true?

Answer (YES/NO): NO